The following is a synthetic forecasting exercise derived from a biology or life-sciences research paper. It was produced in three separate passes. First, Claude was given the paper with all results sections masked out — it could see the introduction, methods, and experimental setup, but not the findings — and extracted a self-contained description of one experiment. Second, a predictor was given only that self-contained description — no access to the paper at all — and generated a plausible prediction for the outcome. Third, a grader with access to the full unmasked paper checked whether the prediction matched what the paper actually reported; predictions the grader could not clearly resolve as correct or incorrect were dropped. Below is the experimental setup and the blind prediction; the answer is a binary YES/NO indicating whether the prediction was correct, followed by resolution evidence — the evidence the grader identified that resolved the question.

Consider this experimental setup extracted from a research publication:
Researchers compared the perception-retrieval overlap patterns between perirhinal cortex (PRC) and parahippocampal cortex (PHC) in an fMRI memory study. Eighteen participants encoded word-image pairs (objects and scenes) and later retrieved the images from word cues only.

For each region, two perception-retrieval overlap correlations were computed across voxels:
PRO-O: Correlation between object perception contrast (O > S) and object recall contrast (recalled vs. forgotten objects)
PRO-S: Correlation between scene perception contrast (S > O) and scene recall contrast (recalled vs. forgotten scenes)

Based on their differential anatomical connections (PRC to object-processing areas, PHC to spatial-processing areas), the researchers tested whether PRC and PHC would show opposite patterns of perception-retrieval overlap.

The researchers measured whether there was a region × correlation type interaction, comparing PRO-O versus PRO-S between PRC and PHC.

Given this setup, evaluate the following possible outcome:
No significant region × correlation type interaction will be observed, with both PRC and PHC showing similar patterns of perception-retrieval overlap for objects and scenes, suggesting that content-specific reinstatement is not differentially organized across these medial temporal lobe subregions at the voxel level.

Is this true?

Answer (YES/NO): NO